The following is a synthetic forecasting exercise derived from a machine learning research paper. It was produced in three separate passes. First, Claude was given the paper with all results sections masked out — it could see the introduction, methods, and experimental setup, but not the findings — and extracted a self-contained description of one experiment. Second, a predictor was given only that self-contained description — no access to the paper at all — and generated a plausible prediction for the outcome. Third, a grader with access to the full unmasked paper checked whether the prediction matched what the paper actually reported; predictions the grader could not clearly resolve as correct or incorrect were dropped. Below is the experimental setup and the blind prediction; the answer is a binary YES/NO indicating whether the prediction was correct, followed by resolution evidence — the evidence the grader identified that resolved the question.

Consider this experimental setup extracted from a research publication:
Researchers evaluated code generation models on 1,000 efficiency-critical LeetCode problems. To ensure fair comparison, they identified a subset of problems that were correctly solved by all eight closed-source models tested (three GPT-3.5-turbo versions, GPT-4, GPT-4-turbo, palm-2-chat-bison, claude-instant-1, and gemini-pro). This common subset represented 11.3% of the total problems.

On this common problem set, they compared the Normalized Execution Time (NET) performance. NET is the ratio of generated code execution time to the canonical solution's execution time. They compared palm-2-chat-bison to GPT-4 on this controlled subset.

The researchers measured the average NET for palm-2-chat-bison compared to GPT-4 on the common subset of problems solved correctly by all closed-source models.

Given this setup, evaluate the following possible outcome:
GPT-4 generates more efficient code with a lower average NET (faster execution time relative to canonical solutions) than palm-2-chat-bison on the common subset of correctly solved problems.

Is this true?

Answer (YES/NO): NO